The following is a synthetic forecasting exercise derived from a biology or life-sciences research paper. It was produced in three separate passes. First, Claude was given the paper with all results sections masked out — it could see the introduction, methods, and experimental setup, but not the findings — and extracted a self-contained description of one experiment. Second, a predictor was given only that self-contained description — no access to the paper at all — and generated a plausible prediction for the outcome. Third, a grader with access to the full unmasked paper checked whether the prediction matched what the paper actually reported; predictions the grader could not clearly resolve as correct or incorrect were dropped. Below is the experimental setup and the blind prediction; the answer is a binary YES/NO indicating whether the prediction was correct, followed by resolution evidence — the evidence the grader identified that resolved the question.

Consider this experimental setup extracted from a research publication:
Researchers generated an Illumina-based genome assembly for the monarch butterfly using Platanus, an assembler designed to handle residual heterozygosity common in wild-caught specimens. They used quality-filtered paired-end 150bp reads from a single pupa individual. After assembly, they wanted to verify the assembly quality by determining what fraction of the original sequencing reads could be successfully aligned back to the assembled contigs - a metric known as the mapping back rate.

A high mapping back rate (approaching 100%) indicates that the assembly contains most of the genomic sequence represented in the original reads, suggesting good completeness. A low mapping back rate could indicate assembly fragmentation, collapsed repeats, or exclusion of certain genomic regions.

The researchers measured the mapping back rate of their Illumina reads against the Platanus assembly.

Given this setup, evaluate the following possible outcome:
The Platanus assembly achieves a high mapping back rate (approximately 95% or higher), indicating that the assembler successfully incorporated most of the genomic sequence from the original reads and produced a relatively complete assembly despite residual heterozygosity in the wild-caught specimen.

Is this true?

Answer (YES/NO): YES